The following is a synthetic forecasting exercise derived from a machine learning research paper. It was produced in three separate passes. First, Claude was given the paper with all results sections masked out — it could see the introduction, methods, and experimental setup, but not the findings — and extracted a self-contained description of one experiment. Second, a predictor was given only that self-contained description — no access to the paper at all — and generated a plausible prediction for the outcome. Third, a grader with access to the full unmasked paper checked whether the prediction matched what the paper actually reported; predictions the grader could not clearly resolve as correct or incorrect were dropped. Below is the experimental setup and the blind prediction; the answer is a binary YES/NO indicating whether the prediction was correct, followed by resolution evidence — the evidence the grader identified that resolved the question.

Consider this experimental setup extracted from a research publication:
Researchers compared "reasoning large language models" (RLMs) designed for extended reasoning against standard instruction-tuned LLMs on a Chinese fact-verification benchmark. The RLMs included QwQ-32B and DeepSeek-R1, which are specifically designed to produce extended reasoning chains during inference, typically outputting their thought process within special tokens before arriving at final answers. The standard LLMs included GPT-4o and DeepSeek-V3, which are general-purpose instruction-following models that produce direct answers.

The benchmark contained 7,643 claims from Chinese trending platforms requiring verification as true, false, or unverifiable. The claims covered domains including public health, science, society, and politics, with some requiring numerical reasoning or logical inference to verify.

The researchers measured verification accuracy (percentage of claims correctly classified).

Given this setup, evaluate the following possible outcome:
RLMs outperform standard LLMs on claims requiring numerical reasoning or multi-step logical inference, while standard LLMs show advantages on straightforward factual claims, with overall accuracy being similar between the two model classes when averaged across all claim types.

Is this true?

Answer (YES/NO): NO